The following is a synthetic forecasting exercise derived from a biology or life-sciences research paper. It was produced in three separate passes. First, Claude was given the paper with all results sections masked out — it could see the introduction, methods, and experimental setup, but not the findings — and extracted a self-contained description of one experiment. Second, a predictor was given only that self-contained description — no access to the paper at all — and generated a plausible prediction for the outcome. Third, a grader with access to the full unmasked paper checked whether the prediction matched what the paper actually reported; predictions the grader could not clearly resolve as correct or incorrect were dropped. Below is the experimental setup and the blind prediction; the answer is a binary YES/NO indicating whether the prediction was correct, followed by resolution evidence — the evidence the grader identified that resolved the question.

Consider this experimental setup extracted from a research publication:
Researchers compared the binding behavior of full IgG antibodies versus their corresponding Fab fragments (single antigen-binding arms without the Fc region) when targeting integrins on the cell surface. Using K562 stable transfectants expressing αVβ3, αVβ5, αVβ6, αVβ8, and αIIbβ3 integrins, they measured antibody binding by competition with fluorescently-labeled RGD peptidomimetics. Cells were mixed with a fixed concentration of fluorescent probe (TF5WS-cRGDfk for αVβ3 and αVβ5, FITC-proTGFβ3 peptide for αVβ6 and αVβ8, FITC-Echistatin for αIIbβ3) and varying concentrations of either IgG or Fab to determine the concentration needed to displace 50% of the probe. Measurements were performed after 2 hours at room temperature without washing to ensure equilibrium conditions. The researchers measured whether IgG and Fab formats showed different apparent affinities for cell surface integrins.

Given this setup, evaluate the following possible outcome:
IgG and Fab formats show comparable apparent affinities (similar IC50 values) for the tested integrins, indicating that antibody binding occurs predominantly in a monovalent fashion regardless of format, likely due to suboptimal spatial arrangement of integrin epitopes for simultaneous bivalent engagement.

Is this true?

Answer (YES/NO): NO